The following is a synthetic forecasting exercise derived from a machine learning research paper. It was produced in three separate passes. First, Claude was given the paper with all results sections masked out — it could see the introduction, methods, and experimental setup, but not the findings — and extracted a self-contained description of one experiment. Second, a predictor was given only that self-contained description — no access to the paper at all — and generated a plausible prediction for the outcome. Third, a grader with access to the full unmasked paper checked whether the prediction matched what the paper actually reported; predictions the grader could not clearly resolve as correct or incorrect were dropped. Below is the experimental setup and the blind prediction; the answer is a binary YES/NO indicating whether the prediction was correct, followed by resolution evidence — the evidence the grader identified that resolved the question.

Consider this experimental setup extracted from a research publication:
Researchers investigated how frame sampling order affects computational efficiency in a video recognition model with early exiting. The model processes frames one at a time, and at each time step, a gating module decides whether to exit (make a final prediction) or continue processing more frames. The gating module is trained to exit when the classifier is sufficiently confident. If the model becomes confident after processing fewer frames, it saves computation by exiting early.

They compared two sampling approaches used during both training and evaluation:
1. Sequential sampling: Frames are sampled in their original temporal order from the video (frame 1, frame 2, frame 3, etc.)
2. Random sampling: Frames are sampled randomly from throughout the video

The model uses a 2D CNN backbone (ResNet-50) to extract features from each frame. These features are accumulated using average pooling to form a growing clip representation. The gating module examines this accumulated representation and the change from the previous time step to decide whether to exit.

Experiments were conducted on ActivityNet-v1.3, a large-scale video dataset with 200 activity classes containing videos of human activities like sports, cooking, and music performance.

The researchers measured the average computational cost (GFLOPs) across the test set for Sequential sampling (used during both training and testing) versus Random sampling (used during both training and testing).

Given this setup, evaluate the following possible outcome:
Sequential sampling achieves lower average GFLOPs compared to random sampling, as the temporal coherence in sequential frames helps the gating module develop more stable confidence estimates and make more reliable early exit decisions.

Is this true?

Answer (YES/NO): NO